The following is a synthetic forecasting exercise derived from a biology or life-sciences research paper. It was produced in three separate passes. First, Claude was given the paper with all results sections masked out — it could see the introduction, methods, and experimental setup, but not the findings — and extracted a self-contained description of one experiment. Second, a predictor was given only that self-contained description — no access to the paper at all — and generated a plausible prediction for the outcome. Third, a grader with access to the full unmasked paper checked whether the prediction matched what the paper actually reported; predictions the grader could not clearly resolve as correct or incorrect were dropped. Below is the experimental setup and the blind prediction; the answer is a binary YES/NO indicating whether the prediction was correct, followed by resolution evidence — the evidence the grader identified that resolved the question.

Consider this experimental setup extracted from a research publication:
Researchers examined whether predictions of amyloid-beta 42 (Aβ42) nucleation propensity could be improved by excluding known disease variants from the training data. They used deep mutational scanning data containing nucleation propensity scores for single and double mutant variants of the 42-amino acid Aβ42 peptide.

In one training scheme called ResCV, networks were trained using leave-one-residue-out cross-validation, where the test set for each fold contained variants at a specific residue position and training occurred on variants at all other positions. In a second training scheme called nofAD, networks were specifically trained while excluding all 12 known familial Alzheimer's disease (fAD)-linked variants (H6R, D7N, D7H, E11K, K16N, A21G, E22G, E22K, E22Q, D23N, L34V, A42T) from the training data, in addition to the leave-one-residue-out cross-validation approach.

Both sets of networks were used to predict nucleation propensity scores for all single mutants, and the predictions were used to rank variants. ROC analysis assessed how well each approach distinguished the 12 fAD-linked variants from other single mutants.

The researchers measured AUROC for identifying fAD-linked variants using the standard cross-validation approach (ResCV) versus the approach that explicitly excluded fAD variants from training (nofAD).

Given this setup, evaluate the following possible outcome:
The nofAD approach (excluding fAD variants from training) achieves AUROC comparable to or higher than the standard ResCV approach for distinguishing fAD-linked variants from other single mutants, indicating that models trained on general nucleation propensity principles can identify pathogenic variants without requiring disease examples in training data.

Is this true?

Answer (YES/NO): YES